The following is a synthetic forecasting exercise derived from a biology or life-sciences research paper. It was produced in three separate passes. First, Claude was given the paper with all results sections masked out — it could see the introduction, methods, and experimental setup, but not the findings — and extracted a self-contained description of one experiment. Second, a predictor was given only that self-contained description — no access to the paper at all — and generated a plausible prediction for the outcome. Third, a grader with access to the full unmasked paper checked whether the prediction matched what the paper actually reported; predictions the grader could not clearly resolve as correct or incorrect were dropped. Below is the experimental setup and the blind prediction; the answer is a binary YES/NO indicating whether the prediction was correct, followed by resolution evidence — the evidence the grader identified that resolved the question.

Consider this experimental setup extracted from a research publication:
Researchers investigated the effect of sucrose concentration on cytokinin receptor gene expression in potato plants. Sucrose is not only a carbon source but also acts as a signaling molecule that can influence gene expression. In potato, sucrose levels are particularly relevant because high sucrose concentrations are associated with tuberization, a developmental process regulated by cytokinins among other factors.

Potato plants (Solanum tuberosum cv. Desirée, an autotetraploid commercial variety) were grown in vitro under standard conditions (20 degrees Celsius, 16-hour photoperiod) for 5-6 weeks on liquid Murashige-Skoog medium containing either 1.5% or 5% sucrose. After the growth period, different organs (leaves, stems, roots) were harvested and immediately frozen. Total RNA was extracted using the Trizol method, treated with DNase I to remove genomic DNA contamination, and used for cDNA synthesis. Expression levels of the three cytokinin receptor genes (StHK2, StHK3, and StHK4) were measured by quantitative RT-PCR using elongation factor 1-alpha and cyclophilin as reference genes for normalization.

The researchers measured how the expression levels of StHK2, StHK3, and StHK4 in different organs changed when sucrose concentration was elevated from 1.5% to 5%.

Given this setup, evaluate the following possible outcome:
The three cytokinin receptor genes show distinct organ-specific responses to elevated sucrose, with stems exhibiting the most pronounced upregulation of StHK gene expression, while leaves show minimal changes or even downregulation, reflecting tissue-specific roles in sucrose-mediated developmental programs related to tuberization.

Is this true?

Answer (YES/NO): NO